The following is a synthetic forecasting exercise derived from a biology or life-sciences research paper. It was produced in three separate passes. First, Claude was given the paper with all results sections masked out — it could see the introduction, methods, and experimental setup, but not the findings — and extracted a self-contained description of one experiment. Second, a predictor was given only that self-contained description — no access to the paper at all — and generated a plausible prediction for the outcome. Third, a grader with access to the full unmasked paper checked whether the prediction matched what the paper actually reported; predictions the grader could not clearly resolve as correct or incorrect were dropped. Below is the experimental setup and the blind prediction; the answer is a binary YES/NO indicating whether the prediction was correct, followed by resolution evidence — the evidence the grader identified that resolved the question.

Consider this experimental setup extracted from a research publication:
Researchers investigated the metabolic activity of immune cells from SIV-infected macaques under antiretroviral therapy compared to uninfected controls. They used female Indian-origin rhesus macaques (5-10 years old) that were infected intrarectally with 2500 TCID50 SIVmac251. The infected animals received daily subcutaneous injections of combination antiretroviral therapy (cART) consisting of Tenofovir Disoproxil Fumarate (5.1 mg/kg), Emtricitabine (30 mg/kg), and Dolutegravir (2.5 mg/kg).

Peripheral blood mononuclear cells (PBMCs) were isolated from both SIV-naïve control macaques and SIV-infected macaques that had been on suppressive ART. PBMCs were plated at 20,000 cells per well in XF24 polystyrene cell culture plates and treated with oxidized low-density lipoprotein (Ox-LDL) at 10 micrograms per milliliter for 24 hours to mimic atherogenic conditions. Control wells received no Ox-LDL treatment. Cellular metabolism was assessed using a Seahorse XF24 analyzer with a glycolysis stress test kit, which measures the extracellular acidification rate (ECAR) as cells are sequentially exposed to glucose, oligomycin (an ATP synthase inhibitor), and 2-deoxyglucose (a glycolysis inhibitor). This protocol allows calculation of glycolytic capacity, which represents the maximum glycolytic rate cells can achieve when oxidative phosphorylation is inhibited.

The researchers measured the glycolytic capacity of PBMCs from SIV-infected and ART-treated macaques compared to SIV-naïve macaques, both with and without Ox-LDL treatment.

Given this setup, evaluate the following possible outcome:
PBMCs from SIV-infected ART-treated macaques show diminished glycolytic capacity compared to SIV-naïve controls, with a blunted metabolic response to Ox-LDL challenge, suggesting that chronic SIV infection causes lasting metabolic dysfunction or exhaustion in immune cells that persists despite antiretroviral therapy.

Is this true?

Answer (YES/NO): NO